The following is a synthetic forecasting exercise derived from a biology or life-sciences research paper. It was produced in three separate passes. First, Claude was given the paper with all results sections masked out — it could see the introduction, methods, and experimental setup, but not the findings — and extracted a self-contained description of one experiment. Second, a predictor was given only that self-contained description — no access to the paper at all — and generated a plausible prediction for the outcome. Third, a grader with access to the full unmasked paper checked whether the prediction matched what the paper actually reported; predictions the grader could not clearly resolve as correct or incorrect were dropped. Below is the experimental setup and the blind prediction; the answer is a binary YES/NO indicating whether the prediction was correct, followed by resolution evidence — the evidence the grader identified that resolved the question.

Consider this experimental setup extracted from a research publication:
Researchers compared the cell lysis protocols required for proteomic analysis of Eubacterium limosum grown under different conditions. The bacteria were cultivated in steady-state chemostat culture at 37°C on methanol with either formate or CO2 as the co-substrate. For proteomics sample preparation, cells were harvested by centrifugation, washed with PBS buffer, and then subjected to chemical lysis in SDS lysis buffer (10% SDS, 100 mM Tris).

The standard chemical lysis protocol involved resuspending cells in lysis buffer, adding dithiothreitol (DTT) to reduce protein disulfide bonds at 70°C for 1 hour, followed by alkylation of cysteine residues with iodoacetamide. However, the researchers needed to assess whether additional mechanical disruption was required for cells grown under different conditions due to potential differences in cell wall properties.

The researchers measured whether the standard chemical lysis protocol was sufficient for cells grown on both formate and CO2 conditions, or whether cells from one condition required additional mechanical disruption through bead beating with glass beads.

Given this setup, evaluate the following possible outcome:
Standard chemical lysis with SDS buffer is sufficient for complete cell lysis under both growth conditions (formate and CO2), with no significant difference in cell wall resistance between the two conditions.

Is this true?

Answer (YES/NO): NO